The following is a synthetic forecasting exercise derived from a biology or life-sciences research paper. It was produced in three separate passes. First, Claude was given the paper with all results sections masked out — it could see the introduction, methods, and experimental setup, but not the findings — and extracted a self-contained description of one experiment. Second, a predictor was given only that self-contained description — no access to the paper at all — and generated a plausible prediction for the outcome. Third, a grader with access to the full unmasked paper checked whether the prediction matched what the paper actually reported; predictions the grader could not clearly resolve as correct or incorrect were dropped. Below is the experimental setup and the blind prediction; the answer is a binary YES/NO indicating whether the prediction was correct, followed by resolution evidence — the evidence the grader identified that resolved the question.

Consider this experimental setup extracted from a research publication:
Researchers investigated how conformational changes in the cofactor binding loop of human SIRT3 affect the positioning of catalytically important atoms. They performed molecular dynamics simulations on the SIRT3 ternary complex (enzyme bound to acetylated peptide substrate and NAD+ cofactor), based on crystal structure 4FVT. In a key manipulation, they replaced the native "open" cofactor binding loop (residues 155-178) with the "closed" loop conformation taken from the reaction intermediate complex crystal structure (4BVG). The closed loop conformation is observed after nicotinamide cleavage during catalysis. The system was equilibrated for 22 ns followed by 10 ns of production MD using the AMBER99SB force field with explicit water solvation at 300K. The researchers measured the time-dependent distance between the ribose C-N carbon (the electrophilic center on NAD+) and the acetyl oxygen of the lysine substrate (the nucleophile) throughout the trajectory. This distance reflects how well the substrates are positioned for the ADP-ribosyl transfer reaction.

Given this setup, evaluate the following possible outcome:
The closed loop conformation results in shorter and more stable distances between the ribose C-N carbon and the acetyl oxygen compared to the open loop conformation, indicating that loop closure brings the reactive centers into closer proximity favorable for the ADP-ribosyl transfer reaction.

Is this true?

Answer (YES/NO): YES